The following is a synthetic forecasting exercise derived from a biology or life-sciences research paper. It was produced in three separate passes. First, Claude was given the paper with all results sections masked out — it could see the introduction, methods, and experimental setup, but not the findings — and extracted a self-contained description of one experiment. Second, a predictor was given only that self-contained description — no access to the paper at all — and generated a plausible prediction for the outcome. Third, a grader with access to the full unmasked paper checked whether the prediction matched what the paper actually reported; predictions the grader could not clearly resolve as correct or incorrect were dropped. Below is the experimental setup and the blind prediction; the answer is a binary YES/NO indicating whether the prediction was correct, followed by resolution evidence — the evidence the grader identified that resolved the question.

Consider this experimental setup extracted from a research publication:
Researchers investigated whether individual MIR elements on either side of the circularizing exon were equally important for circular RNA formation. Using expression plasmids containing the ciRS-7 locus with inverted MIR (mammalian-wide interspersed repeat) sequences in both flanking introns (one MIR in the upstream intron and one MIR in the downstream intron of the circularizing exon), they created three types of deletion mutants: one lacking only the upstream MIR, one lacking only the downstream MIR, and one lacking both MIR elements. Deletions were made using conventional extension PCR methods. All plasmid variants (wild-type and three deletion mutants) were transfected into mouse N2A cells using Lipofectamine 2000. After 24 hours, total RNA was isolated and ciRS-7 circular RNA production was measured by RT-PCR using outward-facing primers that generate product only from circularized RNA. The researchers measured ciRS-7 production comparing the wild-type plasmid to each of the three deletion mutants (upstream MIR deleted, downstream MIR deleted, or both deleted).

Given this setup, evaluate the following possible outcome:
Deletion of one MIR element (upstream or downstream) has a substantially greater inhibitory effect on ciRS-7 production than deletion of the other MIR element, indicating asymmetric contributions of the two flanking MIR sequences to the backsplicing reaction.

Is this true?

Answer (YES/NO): NO